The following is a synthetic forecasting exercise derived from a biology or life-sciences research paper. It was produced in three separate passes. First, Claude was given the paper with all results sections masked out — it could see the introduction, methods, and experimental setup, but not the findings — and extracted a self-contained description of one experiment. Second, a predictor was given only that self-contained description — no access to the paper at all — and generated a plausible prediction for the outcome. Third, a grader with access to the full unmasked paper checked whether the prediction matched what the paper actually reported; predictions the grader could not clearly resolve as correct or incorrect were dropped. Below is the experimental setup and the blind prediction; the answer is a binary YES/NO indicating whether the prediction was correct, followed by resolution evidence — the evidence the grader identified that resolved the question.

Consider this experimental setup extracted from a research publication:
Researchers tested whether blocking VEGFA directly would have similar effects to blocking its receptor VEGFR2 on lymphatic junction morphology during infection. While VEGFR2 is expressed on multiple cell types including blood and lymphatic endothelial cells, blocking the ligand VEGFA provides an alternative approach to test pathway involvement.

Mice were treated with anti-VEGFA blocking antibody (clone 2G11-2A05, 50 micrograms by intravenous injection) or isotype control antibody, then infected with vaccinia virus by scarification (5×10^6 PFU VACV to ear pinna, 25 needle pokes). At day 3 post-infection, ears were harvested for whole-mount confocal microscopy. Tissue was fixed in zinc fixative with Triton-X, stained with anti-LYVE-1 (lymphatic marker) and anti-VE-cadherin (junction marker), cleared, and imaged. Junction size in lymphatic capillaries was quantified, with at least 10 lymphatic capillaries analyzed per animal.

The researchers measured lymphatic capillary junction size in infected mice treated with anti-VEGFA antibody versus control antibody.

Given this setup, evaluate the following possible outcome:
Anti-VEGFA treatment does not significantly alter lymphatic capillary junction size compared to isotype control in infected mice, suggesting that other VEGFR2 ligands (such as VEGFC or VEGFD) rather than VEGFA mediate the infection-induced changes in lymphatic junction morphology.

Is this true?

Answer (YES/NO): NO